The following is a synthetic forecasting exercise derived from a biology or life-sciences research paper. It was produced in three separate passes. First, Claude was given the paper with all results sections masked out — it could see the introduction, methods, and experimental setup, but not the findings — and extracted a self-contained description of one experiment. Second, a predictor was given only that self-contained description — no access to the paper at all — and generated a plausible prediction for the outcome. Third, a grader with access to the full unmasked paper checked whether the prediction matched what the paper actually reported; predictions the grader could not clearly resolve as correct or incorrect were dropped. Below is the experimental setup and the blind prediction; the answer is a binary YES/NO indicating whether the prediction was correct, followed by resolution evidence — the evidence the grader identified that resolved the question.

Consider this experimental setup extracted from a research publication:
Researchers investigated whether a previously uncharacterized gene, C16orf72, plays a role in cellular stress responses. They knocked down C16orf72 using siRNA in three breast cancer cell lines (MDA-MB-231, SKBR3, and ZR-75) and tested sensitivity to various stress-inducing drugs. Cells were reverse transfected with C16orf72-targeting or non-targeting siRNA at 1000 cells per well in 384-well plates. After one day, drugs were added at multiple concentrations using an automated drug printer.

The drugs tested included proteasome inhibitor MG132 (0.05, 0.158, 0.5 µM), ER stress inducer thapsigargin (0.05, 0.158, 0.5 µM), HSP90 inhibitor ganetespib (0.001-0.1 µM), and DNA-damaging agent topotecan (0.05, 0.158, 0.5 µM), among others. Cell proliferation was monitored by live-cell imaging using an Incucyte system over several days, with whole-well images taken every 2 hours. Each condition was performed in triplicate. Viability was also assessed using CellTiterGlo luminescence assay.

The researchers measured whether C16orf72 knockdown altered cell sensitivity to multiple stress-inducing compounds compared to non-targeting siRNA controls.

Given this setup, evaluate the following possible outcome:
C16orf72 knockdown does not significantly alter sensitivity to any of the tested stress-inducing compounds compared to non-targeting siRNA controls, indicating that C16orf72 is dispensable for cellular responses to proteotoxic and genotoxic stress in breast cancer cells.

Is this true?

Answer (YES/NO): NO